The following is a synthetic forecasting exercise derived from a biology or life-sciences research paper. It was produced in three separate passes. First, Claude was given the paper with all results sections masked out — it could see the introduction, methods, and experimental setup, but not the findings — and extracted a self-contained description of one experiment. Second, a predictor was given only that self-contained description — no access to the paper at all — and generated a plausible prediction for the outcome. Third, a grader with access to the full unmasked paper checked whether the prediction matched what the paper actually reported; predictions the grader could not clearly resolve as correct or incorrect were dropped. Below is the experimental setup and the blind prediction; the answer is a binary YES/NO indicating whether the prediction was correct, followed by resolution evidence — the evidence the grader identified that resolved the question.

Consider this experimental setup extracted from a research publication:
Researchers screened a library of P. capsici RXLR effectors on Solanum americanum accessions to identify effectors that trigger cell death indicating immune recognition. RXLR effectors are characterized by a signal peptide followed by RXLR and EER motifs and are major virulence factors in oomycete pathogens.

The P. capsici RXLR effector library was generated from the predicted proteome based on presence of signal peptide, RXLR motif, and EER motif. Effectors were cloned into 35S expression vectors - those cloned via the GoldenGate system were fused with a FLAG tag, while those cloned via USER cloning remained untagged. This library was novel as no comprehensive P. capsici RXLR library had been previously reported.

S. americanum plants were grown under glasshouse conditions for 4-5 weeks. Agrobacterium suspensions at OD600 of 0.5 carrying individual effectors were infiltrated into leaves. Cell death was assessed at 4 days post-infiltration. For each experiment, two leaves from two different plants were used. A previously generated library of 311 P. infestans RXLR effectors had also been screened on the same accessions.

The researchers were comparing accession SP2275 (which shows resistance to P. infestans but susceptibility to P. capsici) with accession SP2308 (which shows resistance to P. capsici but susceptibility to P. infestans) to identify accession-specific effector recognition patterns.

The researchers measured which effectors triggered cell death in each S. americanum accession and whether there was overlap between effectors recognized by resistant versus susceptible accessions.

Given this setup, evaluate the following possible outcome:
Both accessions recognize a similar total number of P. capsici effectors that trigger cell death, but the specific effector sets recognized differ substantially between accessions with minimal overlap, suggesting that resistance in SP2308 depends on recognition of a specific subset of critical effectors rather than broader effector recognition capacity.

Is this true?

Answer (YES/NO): NO